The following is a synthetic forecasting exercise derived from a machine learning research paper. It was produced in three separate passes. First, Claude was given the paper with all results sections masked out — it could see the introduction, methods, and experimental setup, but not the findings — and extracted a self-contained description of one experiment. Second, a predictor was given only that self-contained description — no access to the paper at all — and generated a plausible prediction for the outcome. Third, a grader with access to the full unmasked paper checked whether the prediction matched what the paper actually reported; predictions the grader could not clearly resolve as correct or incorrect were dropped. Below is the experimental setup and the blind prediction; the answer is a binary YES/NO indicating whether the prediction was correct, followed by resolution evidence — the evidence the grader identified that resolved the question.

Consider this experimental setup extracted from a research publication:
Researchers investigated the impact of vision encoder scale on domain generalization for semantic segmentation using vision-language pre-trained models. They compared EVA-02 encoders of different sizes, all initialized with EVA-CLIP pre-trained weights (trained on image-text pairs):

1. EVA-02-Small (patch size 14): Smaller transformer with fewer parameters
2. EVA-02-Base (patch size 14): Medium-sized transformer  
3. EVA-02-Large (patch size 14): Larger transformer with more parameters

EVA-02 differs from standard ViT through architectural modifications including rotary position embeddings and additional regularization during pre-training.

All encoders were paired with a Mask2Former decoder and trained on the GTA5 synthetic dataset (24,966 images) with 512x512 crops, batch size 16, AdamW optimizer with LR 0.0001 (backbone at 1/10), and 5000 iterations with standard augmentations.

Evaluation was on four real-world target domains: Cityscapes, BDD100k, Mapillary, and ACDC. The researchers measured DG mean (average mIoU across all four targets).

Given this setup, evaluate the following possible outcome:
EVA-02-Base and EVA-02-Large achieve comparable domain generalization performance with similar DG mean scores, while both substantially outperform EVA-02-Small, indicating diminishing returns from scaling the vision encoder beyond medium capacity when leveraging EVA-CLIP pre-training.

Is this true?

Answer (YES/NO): NO